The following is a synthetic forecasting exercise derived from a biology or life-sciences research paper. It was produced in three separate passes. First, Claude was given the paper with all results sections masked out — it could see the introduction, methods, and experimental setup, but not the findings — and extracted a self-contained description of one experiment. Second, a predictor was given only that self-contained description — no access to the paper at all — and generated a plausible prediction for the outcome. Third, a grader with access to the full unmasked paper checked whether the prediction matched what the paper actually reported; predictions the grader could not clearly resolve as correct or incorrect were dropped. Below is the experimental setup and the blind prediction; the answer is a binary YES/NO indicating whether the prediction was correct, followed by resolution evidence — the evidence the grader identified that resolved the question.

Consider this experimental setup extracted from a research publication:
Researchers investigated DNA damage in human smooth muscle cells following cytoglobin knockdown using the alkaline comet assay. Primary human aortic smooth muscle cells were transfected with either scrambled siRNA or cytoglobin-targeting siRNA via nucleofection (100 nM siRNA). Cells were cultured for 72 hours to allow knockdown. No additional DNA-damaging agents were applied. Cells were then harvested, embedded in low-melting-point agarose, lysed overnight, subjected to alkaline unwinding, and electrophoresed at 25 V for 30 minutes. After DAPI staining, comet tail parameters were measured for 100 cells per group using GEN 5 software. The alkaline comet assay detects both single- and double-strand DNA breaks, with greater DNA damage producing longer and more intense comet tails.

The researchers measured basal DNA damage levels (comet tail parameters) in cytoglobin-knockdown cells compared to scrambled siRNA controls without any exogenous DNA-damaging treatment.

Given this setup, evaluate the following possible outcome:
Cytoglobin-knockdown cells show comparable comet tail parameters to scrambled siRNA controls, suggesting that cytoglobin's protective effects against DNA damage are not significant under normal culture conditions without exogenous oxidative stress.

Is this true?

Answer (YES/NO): NO